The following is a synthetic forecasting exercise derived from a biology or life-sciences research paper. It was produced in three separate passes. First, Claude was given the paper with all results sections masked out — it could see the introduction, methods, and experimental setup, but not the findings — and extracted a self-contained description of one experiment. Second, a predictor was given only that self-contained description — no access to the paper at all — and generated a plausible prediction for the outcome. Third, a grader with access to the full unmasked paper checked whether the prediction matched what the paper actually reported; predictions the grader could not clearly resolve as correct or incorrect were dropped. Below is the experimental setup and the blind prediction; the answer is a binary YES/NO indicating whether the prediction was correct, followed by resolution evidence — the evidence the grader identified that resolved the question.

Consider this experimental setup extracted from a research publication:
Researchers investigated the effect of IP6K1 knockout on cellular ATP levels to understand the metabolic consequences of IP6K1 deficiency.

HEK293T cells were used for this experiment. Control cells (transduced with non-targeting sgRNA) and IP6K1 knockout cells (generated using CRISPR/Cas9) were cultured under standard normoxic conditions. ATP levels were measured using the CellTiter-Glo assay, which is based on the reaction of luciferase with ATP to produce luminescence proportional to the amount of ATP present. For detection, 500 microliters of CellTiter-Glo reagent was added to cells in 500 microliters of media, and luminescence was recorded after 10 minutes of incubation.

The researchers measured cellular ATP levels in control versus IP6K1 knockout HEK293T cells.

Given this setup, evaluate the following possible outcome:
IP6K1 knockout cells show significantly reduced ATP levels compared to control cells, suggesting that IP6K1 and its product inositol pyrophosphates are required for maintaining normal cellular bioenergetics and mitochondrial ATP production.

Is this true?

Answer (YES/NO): NO